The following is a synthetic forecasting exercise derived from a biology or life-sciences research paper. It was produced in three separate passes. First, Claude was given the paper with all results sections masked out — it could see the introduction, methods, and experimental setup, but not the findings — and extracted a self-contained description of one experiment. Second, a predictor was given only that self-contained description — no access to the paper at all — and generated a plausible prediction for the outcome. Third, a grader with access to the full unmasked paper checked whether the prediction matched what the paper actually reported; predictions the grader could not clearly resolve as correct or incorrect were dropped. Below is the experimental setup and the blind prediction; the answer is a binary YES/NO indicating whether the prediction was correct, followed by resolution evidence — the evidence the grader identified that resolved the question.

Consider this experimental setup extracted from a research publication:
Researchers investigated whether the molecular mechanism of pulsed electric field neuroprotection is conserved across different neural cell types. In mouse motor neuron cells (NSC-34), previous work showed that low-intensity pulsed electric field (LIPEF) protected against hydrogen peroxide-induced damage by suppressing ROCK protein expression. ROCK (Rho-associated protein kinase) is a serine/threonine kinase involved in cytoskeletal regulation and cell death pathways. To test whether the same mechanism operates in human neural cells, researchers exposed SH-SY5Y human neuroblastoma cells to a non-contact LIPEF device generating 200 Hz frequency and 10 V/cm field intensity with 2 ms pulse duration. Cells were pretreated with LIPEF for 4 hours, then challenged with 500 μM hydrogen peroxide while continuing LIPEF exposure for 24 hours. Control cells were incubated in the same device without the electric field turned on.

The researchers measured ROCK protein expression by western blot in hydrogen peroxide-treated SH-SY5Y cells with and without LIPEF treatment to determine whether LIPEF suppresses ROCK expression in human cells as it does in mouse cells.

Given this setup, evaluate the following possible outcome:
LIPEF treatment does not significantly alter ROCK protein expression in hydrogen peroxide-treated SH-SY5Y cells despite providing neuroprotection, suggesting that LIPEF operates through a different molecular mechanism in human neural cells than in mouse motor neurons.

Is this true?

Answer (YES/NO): YES